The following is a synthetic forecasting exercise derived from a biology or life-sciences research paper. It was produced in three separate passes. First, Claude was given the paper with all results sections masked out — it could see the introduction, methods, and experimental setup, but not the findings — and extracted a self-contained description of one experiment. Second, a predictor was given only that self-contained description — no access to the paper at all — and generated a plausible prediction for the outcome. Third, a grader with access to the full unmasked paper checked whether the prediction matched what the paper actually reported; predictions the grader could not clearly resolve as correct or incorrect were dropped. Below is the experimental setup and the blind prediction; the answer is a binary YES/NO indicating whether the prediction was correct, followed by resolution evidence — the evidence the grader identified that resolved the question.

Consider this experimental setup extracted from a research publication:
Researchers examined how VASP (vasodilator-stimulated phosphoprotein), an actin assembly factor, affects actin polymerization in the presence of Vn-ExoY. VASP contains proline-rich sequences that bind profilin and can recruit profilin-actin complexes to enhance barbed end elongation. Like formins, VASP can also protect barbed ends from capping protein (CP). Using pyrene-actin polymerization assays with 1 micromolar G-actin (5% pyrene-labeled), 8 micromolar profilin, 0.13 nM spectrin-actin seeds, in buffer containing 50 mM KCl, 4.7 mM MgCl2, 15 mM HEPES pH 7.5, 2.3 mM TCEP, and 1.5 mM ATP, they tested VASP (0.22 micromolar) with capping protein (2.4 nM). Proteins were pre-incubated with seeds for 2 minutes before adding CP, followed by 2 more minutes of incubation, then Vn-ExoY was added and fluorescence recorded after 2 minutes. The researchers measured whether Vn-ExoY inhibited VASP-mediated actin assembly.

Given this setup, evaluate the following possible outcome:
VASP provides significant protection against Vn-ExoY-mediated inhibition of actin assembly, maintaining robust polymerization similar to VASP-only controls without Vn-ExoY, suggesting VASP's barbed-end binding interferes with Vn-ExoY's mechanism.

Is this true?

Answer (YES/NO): NO